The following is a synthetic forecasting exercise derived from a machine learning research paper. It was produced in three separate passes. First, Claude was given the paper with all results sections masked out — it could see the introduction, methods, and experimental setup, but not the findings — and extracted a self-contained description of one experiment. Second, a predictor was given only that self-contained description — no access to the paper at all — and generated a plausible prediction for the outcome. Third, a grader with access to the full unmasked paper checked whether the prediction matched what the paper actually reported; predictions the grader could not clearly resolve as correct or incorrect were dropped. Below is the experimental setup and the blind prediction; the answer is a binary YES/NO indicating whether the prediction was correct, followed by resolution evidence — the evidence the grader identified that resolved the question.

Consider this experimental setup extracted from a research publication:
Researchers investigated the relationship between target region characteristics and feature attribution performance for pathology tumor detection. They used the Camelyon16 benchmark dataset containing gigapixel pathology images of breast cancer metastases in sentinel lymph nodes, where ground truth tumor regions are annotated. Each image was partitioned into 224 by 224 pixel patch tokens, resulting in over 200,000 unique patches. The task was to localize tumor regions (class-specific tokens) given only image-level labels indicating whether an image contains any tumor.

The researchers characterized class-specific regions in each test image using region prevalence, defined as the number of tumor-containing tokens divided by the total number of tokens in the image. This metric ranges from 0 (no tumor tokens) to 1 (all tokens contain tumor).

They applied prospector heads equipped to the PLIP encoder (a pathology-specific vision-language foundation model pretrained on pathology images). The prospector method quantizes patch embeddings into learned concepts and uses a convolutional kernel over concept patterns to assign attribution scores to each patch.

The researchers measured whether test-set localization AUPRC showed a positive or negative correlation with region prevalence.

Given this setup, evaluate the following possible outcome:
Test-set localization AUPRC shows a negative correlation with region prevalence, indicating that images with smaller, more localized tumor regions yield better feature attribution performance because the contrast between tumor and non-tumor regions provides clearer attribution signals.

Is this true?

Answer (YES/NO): NO